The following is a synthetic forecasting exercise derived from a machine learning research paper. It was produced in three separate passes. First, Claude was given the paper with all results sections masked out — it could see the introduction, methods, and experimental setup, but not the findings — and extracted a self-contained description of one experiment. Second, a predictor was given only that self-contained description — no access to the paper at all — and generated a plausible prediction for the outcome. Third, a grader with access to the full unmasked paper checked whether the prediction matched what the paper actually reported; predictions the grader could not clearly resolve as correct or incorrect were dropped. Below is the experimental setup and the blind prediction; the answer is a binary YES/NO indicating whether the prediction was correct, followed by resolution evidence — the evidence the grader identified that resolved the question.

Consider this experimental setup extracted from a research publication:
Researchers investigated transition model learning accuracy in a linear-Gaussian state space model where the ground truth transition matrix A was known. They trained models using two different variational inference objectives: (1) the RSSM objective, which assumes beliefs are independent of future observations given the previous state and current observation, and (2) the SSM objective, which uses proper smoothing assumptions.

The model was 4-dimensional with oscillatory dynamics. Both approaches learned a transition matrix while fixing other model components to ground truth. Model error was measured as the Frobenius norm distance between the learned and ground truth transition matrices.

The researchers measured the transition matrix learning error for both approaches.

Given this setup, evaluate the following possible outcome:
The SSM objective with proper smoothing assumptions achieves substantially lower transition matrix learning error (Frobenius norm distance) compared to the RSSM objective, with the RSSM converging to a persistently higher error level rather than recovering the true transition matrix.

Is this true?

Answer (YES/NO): YES